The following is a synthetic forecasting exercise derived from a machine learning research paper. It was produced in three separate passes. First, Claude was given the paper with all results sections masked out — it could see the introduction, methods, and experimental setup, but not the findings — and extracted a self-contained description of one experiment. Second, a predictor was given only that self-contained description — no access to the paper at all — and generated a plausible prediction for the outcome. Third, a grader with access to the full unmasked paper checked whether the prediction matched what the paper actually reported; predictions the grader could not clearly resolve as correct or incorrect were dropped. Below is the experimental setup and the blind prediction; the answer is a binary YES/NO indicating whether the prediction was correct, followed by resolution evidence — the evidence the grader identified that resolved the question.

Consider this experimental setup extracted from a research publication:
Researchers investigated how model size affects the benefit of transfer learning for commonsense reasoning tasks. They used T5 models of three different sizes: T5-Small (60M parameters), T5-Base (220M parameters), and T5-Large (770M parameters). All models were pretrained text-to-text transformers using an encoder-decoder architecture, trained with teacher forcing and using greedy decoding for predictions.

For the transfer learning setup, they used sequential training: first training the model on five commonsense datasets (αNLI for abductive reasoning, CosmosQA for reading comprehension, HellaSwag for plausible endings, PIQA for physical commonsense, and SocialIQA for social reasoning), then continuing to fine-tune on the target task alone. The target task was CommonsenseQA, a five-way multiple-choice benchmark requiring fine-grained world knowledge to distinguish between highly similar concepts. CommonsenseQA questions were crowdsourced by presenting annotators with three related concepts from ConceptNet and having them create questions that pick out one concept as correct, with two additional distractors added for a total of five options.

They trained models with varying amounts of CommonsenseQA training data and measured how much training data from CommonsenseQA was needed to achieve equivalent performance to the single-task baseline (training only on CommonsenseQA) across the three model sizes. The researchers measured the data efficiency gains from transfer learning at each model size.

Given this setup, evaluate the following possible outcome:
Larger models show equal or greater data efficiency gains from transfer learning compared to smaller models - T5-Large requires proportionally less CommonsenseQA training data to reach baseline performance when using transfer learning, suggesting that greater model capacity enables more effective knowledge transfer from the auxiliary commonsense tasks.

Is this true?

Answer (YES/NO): YES